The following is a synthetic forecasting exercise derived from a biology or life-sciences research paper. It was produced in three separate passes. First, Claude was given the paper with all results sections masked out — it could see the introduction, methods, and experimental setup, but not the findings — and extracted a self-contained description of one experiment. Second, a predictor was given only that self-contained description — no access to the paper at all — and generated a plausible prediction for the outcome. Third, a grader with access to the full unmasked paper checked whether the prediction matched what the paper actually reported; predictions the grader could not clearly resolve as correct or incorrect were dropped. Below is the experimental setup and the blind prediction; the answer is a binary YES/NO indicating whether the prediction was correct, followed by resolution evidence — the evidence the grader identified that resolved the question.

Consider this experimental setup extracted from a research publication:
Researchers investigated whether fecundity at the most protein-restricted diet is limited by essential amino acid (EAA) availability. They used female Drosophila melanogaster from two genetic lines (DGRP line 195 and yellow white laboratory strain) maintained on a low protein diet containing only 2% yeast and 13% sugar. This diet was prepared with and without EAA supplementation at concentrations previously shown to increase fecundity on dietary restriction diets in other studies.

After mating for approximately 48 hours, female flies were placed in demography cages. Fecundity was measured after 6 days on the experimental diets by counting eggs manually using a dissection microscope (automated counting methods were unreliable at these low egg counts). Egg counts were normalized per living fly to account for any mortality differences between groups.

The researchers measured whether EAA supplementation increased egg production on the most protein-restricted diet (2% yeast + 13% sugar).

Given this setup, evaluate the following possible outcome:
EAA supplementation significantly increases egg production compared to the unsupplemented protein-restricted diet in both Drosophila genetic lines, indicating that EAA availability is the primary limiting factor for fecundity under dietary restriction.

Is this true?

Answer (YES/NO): NO